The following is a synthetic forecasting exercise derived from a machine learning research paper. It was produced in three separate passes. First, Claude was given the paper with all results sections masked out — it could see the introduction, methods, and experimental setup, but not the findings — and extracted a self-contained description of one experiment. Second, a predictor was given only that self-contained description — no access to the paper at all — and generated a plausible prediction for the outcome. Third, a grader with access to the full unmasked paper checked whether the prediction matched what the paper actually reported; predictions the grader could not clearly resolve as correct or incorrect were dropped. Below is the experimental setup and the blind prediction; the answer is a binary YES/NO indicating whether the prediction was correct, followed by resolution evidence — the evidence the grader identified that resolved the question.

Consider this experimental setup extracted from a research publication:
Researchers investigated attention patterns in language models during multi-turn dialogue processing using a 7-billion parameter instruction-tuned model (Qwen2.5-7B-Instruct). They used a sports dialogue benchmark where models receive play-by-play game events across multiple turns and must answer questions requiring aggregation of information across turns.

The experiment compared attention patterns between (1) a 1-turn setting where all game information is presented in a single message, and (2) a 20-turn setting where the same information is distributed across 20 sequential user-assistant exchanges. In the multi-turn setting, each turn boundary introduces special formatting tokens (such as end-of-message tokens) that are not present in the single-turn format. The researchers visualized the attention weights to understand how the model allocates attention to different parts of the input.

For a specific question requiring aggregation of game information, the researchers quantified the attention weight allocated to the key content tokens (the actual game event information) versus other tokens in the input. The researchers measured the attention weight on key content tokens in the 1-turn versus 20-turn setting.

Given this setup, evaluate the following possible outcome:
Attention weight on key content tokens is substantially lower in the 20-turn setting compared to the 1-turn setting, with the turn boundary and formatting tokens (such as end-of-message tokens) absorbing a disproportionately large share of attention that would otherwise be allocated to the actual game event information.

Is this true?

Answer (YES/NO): YES